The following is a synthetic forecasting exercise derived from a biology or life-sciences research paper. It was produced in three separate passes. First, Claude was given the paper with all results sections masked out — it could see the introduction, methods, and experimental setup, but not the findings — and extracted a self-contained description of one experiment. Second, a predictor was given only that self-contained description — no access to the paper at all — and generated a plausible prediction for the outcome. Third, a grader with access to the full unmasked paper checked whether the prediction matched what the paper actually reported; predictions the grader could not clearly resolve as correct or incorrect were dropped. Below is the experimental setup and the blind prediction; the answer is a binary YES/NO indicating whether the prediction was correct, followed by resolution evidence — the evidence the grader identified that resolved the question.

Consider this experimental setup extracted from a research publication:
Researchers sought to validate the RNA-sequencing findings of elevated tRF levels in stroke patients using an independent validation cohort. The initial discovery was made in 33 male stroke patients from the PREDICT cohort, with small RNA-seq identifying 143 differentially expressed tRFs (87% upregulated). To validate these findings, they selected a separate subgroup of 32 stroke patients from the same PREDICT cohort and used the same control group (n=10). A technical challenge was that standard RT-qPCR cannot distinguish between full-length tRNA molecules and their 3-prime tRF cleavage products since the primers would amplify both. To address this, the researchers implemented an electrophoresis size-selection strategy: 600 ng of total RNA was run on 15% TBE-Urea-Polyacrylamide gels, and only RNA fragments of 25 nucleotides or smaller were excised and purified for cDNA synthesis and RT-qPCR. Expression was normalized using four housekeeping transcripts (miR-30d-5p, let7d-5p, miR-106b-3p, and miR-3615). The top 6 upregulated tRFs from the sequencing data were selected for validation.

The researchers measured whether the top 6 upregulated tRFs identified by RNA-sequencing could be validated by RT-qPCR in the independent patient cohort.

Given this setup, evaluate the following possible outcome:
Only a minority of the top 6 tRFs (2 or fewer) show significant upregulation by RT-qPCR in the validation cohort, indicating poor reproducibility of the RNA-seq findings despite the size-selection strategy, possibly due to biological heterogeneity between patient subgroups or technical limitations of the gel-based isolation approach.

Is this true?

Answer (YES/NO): NO